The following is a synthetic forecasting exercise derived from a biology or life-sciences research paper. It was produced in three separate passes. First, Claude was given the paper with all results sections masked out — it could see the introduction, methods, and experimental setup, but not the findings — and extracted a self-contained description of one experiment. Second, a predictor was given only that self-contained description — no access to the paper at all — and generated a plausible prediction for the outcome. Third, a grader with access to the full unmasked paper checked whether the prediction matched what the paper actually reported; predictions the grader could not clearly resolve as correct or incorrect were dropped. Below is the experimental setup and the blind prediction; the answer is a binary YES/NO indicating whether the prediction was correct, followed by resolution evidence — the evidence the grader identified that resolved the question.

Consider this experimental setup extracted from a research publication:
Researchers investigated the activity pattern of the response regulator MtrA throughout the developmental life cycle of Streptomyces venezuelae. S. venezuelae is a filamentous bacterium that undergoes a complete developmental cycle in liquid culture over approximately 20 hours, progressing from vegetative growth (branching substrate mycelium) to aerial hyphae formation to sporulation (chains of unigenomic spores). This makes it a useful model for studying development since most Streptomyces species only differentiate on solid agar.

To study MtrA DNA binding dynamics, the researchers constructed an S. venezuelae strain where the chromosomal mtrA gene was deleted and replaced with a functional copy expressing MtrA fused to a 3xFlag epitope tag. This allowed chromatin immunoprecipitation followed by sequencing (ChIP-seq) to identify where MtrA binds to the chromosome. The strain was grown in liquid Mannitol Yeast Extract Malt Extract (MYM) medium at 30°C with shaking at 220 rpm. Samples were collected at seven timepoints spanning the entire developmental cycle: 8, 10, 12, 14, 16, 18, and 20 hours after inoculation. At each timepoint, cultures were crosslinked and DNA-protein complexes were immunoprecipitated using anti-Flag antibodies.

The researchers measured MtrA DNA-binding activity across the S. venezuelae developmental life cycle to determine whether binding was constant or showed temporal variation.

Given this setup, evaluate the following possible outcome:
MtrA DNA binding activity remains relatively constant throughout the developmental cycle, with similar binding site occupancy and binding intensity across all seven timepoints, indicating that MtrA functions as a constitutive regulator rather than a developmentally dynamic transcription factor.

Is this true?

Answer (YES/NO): NO